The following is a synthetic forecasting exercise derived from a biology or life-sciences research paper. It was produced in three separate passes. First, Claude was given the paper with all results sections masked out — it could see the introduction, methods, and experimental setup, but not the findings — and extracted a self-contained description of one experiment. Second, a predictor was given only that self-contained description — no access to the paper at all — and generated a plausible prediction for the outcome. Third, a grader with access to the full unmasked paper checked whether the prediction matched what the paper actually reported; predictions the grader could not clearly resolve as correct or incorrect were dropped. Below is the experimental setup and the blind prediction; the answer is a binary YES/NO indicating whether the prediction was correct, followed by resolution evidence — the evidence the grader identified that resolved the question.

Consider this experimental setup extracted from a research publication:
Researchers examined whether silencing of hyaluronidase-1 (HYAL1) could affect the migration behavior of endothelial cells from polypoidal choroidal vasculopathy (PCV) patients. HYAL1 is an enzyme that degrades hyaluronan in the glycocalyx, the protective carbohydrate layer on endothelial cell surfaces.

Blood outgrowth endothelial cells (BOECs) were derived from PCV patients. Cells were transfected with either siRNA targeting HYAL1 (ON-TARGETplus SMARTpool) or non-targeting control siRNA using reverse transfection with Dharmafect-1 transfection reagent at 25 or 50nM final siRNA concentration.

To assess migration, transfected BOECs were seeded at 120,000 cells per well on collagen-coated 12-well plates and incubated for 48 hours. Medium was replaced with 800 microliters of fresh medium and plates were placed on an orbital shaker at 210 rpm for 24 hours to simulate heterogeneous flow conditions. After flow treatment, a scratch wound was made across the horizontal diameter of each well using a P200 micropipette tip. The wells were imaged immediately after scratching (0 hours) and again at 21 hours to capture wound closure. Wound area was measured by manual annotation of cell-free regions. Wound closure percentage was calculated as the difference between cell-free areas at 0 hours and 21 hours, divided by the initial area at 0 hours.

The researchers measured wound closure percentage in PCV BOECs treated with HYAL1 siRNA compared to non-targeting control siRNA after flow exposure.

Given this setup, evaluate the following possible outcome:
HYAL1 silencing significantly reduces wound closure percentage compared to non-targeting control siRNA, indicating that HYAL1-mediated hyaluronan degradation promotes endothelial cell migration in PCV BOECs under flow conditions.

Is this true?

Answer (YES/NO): YES